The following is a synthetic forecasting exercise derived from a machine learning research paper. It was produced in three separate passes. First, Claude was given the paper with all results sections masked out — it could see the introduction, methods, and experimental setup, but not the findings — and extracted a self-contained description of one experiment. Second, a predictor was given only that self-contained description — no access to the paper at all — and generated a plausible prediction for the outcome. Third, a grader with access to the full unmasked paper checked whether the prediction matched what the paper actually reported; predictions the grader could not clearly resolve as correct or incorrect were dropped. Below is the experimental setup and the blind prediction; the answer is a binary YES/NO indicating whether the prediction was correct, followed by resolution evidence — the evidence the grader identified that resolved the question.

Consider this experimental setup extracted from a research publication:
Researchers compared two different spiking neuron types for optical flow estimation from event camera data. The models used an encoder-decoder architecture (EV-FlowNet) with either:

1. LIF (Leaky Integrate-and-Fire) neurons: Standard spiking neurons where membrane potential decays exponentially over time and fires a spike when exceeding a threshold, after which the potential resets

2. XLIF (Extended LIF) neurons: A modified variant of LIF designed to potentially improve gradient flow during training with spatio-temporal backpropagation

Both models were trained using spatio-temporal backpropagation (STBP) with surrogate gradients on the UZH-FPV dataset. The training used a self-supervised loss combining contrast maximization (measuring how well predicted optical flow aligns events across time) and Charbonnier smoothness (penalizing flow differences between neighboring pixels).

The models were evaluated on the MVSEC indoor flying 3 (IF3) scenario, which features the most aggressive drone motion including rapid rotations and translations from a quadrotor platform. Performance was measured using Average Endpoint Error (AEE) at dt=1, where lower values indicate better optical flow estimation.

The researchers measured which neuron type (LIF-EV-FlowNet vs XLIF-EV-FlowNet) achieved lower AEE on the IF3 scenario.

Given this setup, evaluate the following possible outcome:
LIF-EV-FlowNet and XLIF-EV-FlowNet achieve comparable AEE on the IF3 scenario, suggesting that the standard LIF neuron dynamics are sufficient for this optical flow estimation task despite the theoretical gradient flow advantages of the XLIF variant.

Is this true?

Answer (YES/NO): YES